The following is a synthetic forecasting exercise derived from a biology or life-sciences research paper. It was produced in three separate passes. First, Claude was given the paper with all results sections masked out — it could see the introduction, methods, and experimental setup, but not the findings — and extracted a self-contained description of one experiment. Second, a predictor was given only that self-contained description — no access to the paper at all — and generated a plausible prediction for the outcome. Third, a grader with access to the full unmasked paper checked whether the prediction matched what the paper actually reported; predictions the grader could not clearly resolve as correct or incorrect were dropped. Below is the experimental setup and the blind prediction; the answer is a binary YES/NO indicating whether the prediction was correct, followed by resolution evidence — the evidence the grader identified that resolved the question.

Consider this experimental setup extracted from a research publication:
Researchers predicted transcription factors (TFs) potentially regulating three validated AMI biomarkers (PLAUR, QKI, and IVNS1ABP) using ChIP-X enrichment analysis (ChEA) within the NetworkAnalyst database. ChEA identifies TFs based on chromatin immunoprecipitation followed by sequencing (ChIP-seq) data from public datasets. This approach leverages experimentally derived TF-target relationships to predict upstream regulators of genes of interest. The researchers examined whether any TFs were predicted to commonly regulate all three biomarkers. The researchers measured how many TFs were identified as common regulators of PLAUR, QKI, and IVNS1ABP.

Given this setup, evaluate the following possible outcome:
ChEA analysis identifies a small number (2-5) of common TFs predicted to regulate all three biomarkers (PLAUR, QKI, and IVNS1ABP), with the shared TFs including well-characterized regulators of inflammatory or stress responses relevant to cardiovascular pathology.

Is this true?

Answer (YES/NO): NO